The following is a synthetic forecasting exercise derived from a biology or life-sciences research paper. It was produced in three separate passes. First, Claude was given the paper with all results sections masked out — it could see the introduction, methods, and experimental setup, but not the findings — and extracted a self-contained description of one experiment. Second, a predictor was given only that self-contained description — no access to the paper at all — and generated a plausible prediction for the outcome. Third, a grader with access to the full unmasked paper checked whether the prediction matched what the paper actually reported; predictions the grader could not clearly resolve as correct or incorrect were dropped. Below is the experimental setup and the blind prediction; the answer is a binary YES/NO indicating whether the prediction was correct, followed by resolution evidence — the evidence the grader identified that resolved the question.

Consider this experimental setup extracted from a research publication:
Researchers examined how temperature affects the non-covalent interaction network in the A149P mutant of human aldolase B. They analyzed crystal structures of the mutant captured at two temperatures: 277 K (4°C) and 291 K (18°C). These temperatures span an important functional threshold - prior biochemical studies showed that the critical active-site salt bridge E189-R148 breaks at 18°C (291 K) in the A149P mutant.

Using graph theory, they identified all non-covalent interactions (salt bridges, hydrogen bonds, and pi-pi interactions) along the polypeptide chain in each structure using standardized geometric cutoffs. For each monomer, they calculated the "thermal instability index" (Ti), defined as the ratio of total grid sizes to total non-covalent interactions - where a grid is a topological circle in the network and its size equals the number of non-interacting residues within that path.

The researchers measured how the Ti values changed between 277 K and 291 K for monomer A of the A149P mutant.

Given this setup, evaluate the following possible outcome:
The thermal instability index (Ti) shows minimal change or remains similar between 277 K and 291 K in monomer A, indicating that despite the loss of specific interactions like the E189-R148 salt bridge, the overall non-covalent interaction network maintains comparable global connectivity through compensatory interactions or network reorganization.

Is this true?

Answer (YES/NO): NO